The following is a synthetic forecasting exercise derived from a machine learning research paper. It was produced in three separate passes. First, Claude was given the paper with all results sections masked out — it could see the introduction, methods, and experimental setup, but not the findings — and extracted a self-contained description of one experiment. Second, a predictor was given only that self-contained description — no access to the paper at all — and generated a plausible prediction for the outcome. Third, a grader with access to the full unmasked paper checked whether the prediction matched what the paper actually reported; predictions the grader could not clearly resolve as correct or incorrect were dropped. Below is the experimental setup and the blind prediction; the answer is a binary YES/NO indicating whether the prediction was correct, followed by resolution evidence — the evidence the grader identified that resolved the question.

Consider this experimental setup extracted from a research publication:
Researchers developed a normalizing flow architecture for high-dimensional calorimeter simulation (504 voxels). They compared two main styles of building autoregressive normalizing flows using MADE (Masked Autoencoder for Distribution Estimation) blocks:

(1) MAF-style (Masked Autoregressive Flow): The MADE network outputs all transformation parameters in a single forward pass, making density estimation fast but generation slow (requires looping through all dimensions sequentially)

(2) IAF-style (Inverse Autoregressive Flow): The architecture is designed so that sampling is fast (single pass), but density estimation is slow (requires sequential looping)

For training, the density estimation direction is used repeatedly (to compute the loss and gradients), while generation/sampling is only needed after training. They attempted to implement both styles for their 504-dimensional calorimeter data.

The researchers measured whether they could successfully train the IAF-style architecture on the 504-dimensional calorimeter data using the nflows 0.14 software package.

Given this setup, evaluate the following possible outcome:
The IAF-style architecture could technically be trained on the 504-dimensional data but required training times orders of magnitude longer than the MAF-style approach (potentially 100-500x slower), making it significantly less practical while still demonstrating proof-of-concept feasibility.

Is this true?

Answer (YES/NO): NO